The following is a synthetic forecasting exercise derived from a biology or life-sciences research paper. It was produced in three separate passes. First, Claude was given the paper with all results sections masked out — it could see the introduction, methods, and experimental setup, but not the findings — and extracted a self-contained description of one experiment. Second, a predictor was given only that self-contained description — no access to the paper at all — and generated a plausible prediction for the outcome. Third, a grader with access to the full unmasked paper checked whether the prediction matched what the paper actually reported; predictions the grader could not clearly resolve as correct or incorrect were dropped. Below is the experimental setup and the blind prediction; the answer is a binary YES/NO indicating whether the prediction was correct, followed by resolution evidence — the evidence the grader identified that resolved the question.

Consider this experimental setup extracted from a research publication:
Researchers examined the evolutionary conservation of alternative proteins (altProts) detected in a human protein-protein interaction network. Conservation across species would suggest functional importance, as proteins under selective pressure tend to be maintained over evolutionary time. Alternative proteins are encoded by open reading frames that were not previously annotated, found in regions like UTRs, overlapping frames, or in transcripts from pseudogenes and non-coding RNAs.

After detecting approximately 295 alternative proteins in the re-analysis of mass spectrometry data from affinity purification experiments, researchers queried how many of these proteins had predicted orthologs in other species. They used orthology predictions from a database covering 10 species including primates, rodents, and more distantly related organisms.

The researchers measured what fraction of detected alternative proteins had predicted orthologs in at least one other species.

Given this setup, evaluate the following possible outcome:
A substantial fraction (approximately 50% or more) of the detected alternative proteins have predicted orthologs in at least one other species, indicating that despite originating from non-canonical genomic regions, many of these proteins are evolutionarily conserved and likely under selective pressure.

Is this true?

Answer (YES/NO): YES